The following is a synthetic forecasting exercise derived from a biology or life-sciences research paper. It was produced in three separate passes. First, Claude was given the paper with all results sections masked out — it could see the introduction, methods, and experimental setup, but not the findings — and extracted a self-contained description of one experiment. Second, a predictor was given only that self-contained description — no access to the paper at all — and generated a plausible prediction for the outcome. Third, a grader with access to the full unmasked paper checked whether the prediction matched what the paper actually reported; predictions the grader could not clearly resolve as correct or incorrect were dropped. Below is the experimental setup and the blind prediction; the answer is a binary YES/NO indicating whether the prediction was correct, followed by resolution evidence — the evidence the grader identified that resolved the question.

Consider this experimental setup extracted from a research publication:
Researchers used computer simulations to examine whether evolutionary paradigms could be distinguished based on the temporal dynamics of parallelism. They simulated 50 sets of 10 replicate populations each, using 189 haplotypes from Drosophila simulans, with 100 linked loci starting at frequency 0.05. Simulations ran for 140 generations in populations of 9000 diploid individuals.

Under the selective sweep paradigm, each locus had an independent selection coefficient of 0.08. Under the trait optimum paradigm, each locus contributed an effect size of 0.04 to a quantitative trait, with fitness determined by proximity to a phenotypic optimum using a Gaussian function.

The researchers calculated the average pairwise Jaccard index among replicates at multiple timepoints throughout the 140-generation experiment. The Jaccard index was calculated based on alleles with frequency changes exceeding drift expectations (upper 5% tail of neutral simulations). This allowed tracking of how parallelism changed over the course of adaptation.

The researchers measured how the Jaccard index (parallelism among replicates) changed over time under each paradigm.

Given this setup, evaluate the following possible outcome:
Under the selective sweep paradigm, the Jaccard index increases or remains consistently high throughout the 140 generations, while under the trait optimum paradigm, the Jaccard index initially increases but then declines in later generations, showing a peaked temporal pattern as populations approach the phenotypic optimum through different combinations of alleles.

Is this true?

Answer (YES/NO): YES